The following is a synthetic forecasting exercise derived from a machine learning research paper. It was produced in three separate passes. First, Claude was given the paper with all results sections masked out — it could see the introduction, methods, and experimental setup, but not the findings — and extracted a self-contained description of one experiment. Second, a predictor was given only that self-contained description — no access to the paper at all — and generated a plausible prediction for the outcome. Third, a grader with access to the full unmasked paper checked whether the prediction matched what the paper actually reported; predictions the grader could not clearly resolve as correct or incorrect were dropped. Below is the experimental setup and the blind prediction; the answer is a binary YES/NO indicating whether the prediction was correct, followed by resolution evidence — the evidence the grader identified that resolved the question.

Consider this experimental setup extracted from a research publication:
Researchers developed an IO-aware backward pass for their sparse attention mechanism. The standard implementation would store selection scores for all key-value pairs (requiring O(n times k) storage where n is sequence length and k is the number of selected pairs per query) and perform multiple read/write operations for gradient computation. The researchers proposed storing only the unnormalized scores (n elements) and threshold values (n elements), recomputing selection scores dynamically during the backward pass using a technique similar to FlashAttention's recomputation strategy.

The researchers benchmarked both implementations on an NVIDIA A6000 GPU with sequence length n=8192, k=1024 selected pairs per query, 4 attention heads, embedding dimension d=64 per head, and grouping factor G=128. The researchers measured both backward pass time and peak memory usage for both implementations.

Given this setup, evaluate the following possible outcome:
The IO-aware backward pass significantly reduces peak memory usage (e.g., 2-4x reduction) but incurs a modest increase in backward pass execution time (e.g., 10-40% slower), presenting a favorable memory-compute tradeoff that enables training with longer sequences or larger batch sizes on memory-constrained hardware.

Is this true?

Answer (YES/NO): NO